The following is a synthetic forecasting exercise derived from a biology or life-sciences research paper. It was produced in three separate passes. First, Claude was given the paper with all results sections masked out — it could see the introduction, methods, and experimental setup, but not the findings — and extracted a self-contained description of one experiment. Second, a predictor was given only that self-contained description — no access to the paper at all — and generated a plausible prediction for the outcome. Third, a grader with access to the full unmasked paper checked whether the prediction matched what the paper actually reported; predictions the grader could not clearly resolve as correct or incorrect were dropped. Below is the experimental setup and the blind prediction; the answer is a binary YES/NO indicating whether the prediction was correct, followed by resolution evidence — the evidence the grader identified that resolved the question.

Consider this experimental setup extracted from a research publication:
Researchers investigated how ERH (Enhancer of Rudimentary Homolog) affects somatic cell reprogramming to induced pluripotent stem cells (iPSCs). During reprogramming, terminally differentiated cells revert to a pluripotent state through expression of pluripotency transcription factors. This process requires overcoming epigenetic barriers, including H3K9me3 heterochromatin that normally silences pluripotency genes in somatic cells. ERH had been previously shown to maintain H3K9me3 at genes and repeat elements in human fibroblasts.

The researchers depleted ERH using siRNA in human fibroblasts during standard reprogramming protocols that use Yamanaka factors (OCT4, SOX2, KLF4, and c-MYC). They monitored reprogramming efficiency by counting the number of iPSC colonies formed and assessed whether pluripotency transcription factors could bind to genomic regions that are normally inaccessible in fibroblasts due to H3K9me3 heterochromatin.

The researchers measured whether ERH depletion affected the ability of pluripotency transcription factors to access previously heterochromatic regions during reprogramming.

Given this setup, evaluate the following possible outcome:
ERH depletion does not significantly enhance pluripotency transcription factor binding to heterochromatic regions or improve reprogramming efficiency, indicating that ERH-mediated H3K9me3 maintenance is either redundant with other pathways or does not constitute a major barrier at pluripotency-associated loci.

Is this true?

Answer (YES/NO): NO